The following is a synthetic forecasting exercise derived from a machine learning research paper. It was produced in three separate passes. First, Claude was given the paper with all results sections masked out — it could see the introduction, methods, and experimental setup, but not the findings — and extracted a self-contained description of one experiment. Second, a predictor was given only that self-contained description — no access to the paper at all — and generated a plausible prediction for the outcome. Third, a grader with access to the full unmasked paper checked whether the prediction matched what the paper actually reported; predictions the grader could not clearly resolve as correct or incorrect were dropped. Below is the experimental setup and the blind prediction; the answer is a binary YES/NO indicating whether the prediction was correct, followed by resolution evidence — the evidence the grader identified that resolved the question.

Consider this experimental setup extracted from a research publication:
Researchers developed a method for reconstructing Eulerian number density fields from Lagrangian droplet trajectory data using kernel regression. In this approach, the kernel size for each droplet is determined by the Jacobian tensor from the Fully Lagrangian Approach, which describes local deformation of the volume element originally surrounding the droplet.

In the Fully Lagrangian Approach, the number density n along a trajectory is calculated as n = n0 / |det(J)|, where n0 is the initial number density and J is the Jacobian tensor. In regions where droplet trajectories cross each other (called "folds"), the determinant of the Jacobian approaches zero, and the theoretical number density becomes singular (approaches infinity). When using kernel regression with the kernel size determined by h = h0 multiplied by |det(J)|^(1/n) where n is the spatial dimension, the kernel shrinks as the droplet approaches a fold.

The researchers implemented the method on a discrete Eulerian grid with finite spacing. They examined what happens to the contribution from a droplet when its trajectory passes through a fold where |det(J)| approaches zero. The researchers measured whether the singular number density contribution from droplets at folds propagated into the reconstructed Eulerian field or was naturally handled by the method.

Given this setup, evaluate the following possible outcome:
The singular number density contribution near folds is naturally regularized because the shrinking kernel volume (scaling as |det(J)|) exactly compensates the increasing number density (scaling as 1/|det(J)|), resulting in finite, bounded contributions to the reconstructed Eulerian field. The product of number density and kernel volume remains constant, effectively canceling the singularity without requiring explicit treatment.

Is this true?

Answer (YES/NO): NO